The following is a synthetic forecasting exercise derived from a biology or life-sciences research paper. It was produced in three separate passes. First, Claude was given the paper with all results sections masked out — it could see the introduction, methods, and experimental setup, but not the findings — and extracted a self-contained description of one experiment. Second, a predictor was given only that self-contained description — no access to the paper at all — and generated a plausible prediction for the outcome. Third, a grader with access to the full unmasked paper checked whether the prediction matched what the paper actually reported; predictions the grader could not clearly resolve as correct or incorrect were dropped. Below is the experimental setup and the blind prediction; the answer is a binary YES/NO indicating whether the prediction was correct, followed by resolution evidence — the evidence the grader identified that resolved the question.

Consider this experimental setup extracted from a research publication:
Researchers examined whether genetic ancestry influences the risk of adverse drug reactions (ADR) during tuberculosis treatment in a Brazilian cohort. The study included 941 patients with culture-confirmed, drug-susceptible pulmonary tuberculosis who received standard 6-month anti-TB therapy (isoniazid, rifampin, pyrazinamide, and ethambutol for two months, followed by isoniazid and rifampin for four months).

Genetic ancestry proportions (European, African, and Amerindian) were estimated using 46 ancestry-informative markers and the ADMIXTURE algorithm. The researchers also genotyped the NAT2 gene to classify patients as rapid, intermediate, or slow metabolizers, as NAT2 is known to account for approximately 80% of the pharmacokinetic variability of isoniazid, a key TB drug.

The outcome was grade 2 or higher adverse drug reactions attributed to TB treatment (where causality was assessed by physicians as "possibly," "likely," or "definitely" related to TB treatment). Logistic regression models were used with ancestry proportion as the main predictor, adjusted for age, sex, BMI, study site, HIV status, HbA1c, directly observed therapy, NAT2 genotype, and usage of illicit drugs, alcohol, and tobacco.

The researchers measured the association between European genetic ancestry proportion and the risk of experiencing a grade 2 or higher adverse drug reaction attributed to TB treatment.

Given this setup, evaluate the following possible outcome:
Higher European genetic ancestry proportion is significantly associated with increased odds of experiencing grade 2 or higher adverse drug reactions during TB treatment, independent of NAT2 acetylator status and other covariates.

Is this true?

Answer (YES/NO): YES